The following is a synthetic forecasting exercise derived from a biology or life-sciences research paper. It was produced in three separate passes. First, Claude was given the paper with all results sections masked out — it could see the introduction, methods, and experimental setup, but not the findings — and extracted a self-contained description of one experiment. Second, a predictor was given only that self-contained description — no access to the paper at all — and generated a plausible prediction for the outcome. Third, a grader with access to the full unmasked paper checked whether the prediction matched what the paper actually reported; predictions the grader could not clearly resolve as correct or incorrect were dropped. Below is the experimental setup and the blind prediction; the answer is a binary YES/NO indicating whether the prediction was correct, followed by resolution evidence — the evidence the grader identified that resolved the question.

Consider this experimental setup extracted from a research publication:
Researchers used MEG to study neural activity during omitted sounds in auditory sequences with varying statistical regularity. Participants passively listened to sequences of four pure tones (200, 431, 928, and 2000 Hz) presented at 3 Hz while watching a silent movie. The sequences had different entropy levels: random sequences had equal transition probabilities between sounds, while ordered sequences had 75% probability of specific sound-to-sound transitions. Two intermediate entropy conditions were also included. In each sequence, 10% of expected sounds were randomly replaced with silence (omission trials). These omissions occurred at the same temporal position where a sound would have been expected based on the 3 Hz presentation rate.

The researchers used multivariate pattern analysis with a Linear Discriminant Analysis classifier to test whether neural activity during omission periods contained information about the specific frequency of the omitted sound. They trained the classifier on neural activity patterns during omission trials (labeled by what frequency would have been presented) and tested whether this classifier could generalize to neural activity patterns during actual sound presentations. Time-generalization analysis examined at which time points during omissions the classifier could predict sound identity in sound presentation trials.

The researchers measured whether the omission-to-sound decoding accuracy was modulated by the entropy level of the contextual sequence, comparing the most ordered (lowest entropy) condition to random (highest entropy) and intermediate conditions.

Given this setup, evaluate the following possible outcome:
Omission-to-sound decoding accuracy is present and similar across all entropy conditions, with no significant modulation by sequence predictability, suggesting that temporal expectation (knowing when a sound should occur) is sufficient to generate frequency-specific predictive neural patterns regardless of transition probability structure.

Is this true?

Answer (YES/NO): NO